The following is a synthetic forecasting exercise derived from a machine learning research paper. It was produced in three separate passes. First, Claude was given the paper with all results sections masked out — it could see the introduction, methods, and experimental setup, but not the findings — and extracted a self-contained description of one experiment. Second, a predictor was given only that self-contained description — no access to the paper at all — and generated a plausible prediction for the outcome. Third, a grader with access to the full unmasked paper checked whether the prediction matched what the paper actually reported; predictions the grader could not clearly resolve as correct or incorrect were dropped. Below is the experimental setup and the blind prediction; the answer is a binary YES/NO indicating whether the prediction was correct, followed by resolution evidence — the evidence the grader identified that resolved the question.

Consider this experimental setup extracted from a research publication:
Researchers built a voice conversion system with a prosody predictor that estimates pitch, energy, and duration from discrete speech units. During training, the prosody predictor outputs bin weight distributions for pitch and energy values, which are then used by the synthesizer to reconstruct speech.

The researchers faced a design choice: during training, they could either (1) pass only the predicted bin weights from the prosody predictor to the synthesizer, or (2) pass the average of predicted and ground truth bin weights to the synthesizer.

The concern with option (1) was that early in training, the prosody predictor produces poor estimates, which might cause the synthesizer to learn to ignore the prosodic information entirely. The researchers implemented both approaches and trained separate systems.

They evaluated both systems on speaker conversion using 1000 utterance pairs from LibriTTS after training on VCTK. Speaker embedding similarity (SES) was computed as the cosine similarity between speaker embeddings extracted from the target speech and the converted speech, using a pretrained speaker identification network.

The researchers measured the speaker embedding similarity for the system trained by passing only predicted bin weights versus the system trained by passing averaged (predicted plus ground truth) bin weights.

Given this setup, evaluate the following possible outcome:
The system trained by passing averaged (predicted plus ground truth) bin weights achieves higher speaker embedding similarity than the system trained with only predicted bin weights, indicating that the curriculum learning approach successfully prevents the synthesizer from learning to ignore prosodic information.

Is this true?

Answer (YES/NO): YES